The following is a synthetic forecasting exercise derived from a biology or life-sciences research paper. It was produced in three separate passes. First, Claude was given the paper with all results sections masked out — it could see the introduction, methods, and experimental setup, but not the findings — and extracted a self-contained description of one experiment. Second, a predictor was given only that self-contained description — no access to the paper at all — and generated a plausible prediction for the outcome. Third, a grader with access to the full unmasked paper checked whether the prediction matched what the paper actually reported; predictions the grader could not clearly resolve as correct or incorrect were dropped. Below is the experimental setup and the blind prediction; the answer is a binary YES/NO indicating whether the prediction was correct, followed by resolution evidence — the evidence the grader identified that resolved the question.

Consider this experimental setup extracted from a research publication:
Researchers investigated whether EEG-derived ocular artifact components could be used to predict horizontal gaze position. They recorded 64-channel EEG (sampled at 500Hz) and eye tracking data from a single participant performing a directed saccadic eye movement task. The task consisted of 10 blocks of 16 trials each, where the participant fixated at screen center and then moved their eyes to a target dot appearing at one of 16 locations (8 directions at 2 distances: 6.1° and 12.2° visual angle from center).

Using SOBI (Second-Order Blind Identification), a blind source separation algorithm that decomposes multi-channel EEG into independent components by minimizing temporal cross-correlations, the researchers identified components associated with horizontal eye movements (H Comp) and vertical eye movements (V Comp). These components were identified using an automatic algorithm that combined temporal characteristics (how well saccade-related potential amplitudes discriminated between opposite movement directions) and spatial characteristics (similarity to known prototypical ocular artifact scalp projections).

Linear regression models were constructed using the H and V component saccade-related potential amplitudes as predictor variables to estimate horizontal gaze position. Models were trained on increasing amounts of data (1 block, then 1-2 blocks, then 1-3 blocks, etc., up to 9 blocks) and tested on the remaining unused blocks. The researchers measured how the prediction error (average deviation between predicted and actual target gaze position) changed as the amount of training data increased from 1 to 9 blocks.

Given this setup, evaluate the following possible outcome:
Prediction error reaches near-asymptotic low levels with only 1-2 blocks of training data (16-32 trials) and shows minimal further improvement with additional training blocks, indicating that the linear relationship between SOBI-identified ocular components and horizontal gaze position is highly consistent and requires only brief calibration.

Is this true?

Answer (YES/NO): NO